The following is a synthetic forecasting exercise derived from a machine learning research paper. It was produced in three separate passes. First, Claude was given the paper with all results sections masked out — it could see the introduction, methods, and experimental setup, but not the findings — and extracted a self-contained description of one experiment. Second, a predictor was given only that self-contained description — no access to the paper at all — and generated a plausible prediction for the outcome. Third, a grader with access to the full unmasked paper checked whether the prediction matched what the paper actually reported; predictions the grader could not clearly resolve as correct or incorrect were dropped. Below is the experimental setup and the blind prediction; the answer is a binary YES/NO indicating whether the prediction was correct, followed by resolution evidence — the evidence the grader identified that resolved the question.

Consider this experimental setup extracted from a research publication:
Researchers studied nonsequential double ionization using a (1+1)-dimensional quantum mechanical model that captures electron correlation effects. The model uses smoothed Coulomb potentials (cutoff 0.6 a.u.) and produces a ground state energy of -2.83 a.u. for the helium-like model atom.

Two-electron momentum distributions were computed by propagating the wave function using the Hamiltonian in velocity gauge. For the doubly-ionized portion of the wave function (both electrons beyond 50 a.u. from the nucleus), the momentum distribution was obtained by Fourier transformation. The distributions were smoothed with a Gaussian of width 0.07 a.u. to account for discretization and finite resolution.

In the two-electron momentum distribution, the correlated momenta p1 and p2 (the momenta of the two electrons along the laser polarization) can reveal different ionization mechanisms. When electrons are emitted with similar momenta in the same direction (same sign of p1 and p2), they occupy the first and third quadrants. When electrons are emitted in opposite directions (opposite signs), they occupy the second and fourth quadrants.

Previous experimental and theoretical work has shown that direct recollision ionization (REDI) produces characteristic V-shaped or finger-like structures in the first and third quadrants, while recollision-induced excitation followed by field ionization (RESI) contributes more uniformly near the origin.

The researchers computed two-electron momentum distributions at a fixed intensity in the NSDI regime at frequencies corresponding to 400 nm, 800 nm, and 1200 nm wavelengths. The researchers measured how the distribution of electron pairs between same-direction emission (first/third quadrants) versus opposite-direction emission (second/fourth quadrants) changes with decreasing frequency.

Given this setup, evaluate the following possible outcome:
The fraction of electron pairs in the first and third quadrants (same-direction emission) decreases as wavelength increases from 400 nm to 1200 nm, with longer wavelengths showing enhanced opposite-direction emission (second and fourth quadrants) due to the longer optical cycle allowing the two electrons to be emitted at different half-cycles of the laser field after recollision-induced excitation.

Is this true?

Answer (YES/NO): NO